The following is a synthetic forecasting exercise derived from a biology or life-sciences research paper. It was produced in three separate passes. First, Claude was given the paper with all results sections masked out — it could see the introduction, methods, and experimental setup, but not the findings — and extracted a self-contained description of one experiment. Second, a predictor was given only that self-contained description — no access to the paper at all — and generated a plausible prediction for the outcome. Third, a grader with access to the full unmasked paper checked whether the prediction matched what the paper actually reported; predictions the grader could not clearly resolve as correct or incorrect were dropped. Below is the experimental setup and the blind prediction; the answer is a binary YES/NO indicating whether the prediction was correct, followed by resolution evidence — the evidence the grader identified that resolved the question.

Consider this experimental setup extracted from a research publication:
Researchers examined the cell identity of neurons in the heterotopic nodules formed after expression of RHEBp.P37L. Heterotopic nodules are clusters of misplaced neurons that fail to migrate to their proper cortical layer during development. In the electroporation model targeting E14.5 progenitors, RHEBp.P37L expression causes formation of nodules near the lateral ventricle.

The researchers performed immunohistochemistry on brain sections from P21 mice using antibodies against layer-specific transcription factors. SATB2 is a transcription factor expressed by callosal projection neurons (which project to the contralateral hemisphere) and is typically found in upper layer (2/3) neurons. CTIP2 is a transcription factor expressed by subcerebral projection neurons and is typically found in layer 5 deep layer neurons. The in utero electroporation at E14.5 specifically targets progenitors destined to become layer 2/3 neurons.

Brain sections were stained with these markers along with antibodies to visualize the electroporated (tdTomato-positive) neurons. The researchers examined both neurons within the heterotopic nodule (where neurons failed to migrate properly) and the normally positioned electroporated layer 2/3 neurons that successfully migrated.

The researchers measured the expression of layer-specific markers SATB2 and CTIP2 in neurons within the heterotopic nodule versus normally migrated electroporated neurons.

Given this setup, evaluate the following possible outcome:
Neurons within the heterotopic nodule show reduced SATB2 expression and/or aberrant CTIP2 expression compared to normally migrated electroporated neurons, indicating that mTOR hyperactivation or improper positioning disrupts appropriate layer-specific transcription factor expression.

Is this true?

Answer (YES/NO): NO